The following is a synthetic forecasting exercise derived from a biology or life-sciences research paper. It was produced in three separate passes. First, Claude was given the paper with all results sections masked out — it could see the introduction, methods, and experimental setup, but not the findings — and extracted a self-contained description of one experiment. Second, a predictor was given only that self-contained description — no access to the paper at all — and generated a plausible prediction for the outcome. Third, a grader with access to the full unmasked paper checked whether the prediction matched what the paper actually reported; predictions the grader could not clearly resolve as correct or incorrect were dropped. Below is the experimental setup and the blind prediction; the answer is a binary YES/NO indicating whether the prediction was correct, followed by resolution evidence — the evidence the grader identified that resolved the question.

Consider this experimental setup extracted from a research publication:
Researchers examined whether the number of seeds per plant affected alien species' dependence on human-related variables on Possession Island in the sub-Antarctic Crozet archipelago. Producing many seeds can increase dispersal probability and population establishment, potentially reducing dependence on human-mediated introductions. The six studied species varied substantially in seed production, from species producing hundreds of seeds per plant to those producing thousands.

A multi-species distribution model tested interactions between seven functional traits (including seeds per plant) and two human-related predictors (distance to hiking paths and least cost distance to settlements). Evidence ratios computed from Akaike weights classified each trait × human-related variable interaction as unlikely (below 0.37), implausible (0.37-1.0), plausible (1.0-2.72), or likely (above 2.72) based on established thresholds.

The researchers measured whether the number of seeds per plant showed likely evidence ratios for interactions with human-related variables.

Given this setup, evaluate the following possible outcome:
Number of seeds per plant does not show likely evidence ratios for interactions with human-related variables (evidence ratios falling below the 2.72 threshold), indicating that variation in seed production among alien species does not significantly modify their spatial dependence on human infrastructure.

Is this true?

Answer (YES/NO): YES